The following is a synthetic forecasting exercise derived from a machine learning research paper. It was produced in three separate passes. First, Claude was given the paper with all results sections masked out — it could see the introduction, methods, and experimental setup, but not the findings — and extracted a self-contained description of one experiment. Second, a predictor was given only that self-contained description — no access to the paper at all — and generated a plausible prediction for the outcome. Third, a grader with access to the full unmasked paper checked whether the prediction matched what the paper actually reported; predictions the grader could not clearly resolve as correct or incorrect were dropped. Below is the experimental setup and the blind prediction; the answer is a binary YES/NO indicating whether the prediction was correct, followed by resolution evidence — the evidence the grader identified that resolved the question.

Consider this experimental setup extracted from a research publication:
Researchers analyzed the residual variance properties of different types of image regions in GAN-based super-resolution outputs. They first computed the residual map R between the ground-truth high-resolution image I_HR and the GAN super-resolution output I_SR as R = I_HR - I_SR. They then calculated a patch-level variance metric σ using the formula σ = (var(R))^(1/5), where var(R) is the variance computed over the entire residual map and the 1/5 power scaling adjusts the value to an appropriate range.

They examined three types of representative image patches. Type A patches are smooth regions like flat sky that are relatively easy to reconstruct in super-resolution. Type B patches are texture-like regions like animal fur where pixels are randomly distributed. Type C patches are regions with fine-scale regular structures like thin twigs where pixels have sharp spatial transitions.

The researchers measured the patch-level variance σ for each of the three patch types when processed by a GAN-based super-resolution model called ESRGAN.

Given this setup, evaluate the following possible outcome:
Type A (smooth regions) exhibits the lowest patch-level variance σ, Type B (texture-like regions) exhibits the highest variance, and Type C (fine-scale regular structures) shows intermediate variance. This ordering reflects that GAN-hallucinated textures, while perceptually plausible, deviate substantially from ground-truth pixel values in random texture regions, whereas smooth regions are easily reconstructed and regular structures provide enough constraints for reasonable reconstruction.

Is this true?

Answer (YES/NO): NO